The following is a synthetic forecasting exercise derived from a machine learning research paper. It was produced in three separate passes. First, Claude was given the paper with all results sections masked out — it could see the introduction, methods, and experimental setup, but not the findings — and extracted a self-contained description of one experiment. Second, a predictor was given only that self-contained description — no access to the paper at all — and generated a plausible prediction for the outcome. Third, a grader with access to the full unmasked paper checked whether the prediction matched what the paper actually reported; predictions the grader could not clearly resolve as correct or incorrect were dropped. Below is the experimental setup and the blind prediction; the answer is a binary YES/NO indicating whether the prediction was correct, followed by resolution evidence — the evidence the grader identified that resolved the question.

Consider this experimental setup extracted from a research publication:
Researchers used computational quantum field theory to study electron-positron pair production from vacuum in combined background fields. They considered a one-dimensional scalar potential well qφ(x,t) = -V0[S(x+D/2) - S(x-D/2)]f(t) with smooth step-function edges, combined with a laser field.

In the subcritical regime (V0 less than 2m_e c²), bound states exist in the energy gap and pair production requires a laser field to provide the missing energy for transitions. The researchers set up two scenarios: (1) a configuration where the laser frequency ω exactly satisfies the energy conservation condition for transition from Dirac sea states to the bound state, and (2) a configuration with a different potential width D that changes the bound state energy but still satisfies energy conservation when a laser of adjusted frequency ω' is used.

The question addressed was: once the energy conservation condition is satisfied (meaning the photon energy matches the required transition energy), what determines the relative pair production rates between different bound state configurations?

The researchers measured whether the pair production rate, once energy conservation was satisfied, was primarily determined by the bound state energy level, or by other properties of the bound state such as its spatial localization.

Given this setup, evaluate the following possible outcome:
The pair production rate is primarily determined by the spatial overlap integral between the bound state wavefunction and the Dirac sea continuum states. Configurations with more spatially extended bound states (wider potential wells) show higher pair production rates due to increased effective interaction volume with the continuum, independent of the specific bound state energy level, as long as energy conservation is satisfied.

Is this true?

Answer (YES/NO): NO